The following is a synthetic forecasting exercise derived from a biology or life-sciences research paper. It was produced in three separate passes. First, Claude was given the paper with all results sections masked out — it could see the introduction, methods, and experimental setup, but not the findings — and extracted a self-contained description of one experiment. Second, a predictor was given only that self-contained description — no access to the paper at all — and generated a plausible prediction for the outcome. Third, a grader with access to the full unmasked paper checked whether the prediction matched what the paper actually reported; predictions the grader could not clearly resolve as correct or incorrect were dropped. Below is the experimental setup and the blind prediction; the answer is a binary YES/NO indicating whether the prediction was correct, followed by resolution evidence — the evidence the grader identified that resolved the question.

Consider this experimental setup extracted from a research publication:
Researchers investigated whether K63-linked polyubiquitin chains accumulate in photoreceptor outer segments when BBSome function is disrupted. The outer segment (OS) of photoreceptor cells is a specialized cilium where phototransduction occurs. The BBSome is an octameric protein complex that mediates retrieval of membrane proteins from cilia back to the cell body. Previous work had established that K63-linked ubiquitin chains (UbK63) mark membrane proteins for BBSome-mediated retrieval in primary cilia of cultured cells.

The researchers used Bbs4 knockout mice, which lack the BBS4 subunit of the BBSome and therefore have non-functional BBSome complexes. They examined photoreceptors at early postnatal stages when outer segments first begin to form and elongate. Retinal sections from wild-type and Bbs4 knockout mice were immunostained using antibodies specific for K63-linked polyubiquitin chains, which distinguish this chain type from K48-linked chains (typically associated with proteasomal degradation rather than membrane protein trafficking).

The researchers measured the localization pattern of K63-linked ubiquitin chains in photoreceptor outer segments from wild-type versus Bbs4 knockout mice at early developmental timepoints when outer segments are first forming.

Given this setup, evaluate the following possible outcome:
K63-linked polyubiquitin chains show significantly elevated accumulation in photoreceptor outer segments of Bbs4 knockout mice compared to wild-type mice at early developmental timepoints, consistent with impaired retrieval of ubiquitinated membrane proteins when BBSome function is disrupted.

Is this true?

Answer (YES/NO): YES